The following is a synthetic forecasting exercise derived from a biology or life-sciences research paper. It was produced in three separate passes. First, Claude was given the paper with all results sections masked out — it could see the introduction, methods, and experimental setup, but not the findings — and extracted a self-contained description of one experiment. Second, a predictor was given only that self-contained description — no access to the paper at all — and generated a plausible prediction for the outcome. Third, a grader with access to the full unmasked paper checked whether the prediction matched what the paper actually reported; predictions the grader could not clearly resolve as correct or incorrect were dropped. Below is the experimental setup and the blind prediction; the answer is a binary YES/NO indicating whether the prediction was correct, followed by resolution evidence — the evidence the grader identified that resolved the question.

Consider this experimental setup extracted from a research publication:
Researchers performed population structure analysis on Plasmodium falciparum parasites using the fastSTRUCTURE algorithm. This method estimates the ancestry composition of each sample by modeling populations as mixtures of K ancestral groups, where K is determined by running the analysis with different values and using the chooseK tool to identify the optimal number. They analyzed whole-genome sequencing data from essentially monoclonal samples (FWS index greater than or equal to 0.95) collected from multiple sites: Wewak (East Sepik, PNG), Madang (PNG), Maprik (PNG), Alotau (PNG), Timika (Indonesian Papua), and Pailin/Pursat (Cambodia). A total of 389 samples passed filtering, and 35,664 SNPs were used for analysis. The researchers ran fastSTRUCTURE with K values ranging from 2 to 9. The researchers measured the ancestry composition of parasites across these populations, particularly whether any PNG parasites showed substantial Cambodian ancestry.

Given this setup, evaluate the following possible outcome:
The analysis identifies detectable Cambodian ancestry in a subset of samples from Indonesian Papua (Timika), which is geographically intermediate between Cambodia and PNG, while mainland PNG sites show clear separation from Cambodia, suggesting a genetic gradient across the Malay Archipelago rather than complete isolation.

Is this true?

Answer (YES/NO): NO